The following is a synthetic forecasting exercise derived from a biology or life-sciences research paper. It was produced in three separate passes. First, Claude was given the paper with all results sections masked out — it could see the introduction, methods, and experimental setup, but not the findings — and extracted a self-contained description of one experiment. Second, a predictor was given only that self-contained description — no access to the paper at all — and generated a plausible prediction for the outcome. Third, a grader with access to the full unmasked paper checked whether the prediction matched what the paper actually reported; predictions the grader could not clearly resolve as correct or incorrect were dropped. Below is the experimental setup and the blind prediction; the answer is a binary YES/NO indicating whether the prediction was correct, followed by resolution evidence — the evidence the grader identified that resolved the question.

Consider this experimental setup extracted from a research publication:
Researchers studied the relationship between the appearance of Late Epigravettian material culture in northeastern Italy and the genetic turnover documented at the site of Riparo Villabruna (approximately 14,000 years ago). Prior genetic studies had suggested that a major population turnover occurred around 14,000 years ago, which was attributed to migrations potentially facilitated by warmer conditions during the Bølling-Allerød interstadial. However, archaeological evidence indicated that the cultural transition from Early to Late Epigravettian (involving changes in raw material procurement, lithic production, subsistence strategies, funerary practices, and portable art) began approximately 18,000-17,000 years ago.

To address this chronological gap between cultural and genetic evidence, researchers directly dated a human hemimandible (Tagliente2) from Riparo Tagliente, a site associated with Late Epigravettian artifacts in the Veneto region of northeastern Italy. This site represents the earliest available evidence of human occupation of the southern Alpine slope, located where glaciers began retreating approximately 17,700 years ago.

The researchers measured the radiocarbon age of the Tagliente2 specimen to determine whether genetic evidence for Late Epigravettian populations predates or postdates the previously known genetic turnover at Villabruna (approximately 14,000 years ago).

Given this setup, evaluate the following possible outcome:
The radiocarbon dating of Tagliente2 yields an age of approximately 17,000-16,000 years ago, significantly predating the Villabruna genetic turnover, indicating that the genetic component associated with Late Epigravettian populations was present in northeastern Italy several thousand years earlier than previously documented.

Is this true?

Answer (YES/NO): YES